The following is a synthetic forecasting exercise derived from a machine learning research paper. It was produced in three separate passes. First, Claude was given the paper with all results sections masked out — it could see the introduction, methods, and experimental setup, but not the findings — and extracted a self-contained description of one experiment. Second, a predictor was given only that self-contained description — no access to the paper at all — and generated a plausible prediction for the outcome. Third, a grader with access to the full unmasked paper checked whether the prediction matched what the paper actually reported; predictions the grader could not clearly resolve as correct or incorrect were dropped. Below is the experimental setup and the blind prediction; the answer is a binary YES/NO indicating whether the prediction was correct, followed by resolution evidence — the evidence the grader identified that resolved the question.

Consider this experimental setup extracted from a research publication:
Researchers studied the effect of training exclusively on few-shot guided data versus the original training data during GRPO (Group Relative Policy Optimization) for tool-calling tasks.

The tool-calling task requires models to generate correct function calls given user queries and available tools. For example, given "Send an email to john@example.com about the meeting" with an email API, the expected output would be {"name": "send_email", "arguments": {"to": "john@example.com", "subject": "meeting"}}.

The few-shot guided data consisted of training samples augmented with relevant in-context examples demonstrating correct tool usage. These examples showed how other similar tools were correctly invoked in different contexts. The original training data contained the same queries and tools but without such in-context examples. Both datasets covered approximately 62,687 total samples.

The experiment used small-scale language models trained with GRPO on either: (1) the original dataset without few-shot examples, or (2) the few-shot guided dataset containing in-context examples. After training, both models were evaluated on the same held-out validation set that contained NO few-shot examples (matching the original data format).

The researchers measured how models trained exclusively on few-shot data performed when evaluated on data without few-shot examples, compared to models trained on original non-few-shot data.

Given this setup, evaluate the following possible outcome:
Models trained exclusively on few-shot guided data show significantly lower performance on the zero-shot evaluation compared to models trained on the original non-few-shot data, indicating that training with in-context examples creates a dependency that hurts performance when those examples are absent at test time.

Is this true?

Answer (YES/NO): YES